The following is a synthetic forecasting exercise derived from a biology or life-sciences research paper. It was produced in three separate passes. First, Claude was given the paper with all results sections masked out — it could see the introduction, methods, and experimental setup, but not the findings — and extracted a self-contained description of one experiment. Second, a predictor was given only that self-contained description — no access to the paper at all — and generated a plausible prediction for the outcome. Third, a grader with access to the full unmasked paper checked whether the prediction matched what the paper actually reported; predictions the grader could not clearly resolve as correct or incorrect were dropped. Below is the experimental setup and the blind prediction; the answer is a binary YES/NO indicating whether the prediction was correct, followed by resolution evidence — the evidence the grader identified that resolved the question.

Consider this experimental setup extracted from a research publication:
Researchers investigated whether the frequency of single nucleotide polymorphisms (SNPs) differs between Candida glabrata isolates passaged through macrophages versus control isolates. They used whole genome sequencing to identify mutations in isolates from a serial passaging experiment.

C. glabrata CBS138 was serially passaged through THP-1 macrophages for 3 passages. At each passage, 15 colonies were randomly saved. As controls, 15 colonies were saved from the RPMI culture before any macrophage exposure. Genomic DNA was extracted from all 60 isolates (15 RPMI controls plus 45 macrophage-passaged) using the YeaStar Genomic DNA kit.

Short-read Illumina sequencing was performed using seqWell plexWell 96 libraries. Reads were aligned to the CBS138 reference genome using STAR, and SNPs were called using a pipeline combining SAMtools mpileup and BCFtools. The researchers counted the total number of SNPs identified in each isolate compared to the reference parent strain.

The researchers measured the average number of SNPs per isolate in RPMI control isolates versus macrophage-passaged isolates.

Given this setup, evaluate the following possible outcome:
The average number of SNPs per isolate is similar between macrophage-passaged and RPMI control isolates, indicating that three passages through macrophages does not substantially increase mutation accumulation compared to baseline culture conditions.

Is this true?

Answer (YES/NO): YES